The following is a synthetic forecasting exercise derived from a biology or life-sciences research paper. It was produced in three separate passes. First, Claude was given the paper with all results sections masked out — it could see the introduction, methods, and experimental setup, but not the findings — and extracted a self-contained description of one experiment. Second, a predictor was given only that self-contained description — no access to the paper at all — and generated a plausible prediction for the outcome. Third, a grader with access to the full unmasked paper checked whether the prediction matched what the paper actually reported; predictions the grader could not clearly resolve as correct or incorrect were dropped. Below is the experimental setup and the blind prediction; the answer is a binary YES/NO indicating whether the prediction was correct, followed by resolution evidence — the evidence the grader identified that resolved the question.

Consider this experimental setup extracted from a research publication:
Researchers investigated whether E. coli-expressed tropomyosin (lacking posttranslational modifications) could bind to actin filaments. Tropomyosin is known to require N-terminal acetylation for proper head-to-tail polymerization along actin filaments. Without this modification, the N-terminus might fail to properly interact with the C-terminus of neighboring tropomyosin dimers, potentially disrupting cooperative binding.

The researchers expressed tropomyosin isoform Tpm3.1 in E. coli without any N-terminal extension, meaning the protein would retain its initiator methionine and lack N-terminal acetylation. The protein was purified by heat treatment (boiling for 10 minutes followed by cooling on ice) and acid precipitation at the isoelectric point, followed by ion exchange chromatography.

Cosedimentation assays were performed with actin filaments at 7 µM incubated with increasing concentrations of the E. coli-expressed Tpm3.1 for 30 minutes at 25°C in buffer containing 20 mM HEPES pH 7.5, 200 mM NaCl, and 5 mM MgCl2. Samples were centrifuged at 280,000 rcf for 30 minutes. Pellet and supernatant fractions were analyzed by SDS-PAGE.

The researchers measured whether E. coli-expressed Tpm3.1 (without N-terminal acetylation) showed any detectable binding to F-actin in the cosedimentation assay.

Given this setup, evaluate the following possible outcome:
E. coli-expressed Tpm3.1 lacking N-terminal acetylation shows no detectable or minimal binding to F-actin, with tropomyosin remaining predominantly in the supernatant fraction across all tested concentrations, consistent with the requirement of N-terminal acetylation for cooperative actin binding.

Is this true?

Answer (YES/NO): NO